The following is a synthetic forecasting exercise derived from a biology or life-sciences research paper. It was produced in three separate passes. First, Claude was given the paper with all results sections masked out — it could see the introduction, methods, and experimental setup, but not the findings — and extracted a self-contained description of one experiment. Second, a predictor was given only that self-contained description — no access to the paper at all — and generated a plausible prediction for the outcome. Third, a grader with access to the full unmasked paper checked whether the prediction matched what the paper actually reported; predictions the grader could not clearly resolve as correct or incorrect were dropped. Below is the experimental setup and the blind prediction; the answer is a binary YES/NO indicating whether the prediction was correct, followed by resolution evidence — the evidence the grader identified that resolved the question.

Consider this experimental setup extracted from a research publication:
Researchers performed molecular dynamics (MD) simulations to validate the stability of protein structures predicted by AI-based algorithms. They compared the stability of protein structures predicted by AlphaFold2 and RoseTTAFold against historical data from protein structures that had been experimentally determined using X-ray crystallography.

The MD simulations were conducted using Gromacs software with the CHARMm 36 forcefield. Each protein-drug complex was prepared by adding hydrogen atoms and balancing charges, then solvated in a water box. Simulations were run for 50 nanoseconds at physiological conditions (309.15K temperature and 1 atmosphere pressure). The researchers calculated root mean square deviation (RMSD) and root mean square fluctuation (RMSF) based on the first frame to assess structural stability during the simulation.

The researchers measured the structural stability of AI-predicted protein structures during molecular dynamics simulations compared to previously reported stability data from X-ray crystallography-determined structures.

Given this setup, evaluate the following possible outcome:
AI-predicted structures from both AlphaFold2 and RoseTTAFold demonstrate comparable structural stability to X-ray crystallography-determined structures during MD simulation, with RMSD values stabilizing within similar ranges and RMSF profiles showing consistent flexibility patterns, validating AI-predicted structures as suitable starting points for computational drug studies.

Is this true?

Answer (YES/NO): NO